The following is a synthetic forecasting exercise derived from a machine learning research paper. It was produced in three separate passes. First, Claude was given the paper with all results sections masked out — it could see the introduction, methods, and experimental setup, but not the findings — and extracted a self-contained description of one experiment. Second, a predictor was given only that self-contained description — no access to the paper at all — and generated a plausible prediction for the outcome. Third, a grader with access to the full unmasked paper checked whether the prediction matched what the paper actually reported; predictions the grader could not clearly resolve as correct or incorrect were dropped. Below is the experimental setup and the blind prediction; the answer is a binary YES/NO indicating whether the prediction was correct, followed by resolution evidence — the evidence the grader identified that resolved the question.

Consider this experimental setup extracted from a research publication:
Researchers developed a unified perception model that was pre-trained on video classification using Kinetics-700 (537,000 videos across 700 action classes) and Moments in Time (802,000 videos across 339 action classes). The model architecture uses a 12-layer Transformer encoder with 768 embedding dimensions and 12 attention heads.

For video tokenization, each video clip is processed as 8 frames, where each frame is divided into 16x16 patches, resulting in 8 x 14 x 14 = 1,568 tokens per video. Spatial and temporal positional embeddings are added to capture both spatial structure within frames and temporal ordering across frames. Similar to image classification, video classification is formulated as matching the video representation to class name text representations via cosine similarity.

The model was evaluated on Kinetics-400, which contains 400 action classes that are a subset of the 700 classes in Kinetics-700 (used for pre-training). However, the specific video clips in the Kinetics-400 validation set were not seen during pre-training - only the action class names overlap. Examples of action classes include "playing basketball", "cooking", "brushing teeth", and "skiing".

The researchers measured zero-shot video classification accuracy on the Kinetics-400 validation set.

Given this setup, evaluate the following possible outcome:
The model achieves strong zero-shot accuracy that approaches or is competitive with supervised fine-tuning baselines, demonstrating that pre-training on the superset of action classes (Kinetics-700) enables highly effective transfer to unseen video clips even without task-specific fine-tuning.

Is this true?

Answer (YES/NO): NO